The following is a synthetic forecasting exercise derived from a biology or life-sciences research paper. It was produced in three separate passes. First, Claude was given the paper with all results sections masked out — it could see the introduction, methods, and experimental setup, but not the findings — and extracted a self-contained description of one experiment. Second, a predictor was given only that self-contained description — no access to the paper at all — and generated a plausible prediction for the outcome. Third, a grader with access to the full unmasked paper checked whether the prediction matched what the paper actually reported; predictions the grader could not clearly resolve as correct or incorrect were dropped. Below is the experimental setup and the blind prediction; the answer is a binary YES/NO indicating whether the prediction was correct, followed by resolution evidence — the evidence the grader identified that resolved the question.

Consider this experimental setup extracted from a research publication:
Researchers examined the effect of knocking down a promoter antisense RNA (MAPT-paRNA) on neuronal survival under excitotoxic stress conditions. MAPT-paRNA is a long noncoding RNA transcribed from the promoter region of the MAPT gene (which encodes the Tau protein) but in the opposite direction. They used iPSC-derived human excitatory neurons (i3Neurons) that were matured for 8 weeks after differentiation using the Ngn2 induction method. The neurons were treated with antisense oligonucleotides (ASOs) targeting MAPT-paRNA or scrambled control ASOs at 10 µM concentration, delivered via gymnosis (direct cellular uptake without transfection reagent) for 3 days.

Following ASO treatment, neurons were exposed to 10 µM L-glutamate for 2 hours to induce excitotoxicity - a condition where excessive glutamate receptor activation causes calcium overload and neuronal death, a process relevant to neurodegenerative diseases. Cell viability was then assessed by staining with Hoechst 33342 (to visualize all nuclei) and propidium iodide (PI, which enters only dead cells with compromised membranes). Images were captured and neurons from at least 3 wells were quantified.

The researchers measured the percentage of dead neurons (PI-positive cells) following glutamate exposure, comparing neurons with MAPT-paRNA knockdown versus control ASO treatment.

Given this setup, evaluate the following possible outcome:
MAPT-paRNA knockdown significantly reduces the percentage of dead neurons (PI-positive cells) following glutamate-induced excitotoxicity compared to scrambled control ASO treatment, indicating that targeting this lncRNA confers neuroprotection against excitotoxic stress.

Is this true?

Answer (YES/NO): NO